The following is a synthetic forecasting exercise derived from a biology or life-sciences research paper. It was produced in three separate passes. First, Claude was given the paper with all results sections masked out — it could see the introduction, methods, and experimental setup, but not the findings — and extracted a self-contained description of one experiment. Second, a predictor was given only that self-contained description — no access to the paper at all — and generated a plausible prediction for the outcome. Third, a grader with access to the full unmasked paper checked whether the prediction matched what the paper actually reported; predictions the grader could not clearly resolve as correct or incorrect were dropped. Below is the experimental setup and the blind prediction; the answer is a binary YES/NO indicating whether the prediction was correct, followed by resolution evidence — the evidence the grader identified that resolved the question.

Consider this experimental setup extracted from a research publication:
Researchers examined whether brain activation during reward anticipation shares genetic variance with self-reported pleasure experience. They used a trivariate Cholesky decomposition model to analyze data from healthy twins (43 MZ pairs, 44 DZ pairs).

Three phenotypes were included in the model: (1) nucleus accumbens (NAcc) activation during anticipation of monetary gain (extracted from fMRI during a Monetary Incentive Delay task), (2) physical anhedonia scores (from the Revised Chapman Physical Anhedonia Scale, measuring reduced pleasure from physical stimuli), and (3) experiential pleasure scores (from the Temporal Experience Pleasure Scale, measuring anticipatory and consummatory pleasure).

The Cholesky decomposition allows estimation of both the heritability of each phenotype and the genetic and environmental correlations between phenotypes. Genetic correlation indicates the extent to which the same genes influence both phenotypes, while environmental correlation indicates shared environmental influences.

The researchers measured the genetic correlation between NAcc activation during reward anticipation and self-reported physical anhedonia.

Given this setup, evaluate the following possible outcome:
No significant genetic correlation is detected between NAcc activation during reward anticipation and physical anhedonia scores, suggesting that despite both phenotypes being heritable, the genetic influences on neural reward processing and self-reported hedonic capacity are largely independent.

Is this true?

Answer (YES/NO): NO